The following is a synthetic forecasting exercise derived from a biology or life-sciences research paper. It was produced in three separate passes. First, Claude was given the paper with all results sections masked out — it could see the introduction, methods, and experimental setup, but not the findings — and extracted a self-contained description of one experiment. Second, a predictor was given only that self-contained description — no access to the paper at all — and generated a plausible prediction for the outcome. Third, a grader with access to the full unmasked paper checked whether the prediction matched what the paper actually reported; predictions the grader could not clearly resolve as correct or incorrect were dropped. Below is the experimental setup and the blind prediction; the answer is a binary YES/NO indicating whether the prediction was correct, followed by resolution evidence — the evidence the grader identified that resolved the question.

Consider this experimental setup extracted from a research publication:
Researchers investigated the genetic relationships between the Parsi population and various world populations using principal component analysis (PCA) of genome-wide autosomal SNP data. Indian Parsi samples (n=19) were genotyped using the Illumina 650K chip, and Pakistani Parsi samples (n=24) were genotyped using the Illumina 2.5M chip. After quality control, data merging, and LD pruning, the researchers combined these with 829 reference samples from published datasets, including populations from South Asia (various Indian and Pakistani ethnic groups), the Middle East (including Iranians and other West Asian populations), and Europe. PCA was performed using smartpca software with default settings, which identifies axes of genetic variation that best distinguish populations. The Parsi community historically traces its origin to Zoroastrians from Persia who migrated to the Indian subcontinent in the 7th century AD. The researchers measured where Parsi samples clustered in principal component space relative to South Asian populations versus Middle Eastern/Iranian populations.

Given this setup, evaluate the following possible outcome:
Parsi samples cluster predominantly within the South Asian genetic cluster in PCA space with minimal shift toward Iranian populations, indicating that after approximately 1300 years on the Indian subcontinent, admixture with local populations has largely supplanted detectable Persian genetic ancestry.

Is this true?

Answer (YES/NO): NO